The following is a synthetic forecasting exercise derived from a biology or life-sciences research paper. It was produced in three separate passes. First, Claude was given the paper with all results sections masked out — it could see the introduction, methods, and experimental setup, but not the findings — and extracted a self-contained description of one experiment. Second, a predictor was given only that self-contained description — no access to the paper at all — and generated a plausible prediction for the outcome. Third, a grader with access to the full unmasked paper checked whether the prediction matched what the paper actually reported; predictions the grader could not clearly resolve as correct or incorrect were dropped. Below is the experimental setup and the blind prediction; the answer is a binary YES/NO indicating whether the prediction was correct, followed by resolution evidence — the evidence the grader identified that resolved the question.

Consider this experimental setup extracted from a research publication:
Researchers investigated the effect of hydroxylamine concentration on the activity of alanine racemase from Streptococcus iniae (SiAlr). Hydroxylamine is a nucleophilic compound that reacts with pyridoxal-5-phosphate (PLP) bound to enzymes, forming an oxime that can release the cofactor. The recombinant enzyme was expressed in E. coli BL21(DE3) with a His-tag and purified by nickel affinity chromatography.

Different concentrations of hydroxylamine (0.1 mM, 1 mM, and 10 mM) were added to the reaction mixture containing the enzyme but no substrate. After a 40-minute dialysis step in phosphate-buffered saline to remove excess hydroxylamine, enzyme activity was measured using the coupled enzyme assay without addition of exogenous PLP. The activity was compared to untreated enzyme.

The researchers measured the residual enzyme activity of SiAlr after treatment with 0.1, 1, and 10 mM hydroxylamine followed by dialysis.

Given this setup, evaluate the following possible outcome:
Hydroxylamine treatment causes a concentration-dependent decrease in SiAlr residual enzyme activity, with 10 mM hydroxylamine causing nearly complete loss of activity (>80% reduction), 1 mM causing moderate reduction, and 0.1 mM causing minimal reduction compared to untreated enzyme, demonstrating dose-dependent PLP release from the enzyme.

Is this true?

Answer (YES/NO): NO